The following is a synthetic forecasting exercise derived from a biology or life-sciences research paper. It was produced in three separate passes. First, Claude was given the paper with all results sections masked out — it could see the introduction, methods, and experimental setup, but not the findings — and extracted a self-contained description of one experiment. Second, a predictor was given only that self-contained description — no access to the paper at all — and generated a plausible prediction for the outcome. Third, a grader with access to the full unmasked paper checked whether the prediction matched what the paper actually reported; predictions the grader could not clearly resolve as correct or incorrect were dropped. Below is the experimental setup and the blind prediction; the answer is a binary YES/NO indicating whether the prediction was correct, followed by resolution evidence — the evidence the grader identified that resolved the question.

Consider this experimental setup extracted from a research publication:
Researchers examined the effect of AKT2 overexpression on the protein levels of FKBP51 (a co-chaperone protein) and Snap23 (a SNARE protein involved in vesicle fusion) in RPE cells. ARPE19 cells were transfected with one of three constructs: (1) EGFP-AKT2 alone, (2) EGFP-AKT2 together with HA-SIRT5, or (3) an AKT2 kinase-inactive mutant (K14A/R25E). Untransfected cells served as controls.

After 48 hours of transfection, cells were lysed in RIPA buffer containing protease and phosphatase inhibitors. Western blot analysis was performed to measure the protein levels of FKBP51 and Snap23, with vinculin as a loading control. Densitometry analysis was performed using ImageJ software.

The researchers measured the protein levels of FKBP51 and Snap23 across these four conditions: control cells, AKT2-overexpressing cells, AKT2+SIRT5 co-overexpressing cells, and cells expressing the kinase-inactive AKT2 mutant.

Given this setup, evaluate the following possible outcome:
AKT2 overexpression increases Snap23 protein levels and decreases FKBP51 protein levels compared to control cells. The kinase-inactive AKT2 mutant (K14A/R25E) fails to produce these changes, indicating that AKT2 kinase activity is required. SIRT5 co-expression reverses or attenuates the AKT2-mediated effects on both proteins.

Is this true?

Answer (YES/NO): NO